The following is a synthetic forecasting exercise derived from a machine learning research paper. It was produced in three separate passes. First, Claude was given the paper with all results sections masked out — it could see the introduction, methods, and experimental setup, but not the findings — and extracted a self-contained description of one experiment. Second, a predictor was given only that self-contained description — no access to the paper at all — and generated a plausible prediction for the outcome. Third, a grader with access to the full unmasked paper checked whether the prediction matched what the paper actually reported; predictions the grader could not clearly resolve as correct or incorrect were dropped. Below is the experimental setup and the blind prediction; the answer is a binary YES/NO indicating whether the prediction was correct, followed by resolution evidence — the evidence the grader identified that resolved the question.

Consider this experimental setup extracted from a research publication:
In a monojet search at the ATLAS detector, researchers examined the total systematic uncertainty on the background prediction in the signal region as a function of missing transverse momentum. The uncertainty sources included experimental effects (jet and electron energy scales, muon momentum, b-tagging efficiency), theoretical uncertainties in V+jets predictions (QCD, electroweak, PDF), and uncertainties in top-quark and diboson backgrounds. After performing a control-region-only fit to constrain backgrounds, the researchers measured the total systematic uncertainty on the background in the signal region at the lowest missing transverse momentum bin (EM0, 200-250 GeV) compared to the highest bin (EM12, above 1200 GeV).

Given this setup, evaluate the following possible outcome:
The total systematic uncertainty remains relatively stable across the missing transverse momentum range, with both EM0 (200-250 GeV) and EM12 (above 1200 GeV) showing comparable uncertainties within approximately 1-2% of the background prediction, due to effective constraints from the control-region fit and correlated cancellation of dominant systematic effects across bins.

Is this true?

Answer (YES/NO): NO